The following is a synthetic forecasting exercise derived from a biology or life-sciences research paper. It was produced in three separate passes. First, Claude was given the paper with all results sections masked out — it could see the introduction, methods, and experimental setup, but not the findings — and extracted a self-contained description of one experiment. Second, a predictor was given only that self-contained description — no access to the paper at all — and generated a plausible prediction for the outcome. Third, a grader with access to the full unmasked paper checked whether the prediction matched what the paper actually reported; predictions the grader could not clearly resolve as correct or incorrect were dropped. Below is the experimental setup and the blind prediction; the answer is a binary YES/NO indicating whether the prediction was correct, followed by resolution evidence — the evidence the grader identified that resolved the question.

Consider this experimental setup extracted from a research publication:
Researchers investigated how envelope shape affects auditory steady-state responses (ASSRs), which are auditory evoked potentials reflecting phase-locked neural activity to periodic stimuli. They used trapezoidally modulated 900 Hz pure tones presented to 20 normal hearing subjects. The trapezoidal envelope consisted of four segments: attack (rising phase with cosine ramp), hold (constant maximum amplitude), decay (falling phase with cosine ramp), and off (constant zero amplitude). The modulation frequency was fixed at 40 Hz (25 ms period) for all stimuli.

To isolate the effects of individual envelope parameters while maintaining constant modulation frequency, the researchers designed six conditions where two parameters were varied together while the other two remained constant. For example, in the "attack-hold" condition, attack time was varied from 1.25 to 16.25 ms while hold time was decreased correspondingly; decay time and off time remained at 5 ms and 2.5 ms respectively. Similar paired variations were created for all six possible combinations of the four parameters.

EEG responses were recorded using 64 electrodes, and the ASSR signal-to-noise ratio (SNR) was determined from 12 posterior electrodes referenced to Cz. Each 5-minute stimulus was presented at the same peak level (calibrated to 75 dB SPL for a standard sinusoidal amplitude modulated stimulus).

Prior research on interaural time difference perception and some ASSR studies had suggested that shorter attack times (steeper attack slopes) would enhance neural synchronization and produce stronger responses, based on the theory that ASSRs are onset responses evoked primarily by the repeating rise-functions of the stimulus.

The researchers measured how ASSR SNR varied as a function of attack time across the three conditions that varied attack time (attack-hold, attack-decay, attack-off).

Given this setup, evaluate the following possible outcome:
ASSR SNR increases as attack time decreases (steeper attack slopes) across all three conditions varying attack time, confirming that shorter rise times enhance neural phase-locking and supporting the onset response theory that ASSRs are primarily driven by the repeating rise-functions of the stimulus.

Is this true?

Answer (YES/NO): NO